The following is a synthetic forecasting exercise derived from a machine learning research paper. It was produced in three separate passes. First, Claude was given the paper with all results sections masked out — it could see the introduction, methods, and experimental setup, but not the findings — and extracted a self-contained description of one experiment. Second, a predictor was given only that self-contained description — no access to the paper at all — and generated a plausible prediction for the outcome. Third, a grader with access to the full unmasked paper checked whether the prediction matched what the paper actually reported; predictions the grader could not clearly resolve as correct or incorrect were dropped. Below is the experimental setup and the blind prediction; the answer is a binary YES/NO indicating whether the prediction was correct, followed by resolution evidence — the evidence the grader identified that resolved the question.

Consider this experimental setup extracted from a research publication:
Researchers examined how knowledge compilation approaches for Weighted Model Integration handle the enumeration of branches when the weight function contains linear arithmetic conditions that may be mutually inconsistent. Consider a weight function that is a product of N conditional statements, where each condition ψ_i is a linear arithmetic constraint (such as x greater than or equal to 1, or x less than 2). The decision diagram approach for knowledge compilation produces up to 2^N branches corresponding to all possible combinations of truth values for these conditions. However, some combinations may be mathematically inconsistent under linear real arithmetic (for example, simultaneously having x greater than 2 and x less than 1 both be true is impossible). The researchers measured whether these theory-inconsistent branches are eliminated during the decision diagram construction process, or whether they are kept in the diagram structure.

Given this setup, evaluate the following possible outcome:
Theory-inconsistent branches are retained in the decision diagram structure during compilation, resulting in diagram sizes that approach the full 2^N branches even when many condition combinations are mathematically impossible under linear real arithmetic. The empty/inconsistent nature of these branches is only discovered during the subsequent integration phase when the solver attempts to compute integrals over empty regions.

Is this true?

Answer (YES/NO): YES